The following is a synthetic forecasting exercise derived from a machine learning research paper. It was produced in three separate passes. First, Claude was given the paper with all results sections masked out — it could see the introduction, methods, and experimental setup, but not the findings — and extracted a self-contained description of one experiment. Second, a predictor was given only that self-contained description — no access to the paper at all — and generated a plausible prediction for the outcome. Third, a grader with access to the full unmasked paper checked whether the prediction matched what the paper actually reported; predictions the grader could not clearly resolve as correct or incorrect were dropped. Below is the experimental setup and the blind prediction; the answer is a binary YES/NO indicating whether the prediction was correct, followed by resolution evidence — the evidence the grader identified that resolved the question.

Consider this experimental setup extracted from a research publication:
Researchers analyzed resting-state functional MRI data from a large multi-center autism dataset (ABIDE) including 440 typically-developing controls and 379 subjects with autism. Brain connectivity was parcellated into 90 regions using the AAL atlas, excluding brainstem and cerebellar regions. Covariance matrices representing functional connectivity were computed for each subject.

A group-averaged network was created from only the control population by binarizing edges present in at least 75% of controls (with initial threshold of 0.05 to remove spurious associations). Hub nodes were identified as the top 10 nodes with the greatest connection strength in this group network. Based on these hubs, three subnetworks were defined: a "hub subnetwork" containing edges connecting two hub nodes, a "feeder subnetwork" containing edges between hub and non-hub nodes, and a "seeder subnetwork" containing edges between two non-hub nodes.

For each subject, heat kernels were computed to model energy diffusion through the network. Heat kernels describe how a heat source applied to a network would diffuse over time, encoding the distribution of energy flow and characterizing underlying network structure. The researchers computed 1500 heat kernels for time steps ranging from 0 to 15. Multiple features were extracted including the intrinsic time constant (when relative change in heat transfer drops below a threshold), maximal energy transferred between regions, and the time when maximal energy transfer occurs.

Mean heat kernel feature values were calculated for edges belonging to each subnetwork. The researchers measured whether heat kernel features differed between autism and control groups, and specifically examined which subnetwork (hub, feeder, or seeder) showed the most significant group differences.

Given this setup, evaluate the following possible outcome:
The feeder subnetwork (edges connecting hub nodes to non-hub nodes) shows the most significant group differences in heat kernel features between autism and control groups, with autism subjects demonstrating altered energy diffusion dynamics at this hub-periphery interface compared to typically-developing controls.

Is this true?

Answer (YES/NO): NO